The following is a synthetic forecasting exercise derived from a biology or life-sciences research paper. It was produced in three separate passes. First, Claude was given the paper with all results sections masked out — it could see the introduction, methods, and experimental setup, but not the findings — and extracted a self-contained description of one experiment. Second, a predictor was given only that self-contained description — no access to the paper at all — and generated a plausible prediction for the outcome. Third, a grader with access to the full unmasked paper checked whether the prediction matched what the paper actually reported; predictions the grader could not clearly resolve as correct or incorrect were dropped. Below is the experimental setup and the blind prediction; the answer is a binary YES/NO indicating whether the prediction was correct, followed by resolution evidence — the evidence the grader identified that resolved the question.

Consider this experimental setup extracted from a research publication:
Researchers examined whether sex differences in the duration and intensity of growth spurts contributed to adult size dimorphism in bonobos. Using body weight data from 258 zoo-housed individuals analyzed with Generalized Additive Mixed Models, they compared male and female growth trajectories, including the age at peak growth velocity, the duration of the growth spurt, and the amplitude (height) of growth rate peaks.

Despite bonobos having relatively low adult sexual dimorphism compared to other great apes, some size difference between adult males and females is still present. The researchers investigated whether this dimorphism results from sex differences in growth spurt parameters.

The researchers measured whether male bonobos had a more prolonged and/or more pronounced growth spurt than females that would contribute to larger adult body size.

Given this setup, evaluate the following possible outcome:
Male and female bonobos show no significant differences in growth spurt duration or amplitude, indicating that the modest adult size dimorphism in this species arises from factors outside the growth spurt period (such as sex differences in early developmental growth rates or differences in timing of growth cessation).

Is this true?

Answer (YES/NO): NO